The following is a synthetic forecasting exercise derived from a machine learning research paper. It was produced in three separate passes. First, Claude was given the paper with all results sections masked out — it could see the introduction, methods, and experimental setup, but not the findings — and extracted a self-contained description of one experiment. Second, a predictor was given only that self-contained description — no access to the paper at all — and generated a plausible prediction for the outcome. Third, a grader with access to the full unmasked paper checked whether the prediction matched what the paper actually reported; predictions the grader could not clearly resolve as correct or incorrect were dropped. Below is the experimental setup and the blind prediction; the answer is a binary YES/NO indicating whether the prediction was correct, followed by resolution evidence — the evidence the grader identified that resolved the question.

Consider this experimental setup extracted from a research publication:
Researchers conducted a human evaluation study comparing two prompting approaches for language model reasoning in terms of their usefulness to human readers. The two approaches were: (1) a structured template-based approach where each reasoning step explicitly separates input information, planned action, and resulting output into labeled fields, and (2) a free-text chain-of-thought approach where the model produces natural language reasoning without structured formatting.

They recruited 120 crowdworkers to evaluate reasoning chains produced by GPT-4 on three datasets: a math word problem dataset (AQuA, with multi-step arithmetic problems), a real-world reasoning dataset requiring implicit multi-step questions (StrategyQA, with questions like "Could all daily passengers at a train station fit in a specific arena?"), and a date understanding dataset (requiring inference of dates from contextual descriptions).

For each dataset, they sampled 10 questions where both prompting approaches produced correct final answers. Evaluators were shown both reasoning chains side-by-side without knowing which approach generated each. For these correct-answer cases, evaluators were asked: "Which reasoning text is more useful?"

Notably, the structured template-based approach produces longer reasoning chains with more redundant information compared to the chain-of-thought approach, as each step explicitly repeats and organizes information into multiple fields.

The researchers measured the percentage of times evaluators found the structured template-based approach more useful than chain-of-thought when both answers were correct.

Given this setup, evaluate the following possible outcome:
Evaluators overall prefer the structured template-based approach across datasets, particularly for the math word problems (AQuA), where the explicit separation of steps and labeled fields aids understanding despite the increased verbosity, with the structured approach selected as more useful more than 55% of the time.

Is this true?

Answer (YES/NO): NO